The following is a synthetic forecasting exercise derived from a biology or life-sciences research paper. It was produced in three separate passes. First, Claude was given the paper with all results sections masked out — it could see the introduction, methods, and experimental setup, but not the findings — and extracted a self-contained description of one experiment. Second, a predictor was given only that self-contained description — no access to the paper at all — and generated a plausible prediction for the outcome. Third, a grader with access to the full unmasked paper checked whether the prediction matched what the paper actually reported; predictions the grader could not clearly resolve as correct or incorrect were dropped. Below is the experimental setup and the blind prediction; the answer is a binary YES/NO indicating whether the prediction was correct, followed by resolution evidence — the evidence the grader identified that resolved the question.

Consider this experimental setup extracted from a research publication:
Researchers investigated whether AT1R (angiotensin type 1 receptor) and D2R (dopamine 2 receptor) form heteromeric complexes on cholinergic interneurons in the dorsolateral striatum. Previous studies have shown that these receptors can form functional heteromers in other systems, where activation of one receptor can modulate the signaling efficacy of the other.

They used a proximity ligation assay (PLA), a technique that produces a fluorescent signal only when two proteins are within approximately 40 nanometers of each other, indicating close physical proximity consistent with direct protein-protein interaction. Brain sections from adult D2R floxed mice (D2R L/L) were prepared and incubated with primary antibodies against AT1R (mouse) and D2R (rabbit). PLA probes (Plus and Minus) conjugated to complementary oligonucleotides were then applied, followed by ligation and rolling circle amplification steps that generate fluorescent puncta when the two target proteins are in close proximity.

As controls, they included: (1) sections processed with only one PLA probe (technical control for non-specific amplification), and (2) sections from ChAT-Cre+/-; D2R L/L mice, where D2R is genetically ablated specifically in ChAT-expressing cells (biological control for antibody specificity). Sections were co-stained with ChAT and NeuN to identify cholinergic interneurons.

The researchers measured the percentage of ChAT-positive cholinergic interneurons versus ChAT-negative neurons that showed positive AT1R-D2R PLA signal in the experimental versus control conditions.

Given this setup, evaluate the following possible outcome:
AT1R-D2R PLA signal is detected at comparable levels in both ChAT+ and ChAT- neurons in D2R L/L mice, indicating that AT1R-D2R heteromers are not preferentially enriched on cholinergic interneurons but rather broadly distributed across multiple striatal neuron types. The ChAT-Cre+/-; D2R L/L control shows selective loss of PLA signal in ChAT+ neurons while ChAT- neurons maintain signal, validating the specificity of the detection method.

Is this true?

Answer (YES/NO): NO